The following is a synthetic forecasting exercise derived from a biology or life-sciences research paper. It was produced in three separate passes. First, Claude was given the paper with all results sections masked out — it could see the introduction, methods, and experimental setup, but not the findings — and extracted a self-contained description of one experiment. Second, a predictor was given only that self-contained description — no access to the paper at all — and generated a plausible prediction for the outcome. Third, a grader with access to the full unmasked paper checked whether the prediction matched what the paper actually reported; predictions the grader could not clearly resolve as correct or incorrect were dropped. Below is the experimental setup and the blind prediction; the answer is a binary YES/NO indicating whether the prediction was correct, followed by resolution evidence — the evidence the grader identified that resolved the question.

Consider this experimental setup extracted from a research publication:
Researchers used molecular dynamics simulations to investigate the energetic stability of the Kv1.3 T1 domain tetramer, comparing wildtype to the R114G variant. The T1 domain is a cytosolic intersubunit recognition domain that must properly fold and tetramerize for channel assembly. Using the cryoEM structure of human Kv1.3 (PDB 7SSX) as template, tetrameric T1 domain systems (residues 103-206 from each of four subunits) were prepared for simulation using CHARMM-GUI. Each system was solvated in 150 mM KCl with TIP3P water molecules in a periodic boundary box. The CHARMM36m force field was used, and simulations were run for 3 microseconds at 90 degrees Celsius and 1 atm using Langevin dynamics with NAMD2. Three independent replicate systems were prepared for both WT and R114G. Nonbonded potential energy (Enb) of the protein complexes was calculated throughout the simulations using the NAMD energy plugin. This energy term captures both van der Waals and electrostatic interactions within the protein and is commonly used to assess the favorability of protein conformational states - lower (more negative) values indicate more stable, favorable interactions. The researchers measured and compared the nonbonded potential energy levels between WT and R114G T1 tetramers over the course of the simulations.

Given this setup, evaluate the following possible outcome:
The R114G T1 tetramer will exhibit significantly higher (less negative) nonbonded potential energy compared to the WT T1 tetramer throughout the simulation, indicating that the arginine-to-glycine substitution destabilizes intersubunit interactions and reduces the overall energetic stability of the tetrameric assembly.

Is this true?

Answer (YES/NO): YES